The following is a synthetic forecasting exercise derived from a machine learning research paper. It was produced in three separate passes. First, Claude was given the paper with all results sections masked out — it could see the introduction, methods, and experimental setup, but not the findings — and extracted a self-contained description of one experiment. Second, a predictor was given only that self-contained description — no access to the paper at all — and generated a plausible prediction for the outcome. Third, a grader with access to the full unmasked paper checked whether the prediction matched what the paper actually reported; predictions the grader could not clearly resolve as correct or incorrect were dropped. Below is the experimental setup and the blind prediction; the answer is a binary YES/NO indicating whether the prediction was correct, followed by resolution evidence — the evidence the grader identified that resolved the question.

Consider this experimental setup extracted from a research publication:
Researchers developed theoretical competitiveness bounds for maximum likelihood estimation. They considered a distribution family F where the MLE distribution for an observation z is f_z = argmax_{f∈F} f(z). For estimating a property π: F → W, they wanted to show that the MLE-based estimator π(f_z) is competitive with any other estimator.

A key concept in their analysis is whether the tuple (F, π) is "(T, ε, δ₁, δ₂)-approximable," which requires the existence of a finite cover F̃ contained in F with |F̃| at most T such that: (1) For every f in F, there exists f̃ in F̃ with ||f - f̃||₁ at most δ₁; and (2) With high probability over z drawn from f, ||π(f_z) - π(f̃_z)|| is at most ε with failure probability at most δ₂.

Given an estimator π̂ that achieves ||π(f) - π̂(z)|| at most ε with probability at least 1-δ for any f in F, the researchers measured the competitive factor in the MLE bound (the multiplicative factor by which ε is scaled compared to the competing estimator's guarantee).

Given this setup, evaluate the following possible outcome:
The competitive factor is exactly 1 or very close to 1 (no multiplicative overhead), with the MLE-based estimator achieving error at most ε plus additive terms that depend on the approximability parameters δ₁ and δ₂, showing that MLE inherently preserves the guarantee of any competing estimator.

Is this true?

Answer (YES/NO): NO